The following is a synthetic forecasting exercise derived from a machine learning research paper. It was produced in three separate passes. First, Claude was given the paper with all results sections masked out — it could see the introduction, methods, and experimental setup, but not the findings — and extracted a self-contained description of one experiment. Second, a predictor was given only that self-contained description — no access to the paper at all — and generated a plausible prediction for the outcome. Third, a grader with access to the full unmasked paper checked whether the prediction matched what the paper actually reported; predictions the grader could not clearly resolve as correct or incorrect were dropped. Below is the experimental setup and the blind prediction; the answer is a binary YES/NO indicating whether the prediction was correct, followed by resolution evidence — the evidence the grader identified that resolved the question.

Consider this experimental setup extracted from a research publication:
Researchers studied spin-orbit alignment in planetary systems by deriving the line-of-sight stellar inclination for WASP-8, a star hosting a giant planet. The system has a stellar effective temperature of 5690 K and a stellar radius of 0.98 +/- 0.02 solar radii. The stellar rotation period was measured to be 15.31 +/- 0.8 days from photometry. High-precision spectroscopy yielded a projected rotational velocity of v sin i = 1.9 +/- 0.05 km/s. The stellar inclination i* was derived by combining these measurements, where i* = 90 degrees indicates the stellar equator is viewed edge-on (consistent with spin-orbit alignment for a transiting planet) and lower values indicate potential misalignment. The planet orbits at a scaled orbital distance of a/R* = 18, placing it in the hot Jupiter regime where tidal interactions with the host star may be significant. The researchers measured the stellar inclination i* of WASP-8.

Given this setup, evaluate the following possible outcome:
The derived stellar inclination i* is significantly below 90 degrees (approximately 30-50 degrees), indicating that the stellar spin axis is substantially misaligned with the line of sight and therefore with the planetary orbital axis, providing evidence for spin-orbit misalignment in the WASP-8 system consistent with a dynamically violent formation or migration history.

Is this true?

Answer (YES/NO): YES